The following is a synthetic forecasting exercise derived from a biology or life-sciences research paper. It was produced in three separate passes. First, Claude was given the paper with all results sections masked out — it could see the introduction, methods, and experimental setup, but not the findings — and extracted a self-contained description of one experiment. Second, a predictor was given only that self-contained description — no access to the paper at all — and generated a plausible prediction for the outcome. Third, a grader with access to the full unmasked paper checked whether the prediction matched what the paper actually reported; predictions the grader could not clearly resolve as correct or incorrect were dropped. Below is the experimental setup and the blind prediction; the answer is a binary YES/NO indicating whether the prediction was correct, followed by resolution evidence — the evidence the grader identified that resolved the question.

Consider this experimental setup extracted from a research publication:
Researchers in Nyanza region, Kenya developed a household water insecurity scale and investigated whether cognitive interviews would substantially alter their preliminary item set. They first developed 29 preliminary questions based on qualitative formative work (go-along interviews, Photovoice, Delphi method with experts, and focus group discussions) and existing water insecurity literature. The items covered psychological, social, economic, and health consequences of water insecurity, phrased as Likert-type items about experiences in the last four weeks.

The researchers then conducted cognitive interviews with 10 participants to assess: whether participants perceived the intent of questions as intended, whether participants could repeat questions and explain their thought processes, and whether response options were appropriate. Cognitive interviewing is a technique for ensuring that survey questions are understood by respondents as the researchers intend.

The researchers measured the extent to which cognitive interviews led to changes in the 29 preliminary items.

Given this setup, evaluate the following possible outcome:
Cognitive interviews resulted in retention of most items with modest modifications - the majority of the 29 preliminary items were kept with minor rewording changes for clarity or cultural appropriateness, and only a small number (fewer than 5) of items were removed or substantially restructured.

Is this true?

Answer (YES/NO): YES